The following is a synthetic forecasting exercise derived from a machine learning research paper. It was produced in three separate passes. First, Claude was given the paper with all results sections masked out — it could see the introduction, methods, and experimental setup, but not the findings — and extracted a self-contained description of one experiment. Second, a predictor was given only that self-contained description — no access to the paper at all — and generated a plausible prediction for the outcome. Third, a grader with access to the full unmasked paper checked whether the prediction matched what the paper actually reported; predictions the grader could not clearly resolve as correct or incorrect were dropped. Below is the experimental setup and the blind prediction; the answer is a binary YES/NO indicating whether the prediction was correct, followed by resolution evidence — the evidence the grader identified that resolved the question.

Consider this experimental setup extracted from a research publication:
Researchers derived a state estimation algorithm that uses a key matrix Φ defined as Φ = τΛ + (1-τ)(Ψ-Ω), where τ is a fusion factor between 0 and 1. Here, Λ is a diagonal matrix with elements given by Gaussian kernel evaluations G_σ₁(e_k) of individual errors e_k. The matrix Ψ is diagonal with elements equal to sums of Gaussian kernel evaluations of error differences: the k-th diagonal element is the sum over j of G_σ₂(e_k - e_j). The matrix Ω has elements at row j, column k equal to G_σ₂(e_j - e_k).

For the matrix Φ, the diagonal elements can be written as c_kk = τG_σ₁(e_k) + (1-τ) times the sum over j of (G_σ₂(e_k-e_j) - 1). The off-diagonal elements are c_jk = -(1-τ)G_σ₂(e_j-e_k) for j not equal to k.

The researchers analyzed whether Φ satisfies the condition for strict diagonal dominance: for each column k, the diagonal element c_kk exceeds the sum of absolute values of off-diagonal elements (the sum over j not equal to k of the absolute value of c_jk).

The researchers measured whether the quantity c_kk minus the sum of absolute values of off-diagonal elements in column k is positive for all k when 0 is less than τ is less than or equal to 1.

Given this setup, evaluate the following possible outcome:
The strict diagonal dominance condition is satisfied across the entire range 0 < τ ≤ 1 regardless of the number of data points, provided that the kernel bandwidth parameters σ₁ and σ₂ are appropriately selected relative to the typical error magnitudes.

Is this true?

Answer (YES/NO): NO